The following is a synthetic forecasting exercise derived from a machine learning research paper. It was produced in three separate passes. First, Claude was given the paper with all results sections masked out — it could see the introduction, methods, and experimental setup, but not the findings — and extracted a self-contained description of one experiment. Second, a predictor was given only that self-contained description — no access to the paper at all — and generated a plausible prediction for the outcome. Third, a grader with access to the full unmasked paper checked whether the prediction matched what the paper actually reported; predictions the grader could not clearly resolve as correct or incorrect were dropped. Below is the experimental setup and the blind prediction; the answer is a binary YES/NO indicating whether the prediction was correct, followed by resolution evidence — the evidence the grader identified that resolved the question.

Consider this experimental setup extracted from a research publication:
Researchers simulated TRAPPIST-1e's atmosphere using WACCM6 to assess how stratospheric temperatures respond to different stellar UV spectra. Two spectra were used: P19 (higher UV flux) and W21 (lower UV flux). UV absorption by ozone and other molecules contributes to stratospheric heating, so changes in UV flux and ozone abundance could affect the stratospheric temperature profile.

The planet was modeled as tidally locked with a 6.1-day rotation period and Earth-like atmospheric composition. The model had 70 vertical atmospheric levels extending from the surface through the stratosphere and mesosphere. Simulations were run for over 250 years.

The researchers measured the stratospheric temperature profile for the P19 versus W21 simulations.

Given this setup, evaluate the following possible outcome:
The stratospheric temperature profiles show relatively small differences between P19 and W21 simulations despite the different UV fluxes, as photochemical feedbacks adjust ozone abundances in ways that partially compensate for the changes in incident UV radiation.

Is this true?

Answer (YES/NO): NO